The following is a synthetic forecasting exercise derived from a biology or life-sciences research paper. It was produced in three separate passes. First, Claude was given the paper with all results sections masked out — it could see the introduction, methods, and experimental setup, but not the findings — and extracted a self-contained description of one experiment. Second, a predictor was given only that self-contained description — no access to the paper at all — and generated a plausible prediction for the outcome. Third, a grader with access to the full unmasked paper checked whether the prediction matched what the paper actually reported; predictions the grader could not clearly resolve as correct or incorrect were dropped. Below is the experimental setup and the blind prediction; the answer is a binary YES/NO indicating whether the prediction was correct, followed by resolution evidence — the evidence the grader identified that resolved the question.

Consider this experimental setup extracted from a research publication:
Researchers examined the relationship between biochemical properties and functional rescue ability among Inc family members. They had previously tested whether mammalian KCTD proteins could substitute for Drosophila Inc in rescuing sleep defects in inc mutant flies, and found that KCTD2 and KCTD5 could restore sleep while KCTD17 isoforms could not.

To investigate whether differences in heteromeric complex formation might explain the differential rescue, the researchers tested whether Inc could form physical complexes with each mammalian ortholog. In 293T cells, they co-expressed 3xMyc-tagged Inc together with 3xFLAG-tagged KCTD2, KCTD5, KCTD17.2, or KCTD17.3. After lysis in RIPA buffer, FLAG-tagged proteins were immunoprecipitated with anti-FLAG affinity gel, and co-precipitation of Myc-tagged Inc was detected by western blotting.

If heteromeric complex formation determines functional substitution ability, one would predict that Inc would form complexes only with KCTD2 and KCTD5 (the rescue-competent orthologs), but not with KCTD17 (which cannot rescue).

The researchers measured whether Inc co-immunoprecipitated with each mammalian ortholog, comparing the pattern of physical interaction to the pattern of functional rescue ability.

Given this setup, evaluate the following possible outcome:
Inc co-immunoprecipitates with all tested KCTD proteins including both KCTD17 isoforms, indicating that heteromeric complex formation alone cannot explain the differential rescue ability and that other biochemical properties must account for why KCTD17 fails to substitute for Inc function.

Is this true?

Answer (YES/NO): YES